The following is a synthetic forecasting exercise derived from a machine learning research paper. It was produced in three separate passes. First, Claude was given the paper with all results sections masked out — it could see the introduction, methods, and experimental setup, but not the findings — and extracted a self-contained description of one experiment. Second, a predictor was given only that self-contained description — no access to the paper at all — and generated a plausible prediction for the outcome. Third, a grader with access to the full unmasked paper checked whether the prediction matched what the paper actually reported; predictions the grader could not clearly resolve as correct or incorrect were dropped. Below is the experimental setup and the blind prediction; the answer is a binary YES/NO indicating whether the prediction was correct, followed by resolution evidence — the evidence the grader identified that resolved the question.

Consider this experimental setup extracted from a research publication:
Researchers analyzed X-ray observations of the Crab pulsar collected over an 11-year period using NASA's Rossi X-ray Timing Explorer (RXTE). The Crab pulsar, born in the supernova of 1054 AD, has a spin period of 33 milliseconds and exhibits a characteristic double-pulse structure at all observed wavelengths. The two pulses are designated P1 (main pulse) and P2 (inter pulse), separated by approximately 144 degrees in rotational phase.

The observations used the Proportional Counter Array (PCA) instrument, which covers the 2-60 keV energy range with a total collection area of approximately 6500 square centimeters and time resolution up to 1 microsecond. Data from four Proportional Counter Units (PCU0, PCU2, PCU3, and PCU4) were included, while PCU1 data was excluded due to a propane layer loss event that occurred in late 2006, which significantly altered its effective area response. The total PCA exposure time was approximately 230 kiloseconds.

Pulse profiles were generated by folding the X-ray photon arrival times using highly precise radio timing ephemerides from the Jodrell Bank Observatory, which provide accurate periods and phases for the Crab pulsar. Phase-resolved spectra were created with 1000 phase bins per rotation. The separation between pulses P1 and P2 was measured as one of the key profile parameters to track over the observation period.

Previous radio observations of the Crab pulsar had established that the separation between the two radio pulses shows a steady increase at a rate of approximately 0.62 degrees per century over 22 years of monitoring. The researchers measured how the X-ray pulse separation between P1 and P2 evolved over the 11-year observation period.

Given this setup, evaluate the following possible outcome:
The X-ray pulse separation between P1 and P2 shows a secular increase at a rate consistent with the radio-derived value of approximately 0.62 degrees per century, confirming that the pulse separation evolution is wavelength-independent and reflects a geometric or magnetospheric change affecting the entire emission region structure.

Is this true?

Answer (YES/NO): NO